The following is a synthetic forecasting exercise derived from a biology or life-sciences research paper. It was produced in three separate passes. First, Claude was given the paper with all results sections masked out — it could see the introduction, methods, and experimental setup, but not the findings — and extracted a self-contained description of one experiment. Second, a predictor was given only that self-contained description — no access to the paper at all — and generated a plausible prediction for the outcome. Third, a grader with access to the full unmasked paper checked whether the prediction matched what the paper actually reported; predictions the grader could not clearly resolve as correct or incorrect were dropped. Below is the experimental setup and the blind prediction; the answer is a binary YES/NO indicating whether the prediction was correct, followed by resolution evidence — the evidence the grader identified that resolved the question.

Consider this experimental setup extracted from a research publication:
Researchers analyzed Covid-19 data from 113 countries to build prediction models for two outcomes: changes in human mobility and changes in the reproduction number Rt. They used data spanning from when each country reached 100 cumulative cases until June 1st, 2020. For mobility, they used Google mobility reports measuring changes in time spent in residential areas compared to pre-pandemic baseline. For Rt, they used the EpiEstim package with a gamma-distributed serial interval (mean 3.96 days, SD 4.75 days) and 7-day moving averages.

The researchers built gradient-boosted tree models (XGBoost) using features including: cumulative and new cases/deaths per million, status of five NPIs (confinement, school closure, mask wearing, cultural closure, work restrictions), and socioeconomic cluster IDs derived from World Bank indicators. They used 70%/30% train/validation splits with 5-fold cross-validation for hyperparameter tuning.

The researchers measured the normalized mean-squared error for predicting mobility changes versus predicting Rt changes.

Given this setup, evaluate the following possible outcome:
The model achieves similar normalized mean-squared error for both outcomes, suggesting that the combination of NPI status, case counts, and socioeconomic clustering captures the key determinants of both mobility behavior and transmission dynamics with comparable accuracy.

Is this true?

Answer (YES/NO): NO